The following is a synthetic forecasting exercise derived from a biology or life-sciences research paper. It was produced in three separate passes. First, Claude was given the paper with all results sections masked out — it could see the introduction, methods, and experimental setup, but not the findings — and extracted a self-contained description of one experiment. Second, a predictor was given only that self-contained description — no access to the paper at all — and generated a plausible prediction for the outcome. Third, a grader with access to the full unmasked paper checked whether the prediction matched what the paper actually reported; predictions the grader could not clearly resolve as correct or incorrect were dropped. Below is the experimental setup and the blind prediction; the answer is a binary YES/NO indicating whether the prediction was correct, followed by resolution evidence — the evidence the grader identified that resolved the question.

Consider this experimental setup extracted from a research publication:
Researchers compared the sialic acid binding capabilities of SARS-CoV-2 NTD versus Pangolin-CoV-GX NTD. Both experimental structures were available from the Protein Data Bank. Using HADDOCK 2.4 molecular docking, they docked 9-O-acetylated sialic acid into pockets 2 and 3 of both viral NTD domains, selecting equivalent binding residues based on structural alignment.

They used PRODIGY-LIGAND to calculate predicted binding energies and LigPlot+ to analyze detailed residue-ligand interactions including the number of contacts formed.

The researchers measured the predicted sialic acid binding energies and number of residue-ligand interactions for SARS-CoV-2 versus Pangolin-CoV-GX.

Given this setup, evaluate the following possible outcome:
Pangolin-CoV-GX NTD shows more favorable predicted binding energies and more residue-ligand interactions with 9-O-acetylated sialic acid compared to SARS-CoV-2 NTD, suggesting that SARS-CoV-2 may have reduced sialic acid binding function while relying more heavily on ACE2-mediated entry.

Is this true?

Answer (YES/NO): NO